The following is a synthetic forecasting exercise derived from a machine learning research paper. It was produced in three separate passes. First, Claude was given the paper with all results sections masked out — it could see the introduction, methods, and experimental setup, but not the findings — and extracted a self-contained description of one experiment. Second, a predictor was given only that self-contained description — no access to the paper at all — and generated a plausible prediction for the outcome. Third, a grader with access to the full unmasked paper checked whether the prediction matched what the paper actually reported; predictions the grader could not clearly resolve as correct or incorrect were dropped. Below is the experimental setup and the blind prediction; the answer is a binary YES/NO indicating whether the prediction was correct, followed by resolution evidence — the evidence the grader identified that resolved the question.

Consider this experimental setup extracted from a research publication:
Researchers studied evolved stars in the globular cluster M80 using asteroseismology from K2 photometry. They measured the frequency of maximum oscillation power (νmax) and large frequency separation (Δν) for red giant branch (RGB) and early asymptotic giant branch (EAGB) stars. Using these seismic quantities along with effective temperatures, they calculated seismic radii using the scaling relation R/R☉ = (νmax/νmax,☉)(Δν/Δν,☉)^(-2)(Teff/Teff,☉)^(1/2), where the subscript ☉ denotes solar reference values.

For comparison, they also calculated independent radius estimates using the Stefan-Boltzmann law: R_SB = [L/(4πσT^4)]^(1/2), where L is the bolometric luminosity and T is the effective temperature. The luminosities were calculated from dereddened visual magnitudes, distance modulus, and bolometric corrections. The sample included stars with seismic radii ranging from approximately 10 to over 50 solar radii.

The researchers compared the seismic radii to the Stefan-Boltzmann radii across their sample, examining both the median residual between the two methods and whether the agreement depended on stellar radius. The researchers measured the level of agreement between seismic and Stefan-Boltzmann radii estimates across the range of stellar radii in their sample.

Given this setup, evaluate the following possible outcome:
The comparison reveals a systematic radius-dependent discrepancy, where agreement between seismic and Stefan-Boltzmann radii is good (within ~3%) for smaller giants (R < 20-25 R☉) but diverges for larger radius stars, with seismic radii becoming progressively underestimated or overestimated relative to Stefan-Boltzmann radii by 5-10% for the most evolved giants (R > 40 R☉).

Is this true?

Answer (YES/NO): NO